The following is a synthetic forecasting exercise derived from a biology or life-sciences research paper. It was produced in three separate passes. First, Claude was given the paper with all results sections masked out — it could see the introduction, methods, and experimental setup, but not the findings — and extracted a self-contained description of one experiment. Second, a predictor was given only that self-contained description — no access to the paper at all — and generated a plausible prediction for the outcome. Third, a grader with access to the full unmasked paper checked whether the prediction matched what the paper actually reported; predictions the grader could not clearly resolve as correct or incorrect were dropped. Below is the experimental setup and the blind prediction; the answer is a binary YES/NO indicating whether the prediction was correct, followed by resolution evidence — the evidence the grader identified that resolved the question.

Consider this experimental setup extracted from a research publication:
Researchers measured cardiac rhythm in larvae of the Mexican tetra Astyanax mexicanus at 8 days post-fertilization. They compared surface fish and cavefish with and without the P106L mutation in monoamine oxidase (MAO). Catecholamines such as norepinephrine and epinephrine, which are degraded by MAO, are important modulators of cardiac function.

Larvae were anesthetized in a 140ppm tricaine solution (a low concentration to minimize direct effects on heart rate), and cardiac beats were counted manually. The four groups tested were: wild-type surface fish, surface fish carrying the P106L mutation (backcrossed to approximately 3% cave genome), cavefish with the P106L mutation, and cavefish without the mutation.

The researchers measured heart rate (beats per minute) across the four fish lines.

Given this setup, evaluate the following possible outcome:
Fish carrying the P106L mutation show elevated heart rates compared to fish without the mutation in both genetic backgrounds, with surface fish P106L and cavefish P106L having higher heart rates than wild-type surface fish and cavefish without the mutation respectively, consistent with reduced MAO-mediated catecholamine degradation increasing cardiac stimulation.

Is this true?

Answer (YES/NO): NO